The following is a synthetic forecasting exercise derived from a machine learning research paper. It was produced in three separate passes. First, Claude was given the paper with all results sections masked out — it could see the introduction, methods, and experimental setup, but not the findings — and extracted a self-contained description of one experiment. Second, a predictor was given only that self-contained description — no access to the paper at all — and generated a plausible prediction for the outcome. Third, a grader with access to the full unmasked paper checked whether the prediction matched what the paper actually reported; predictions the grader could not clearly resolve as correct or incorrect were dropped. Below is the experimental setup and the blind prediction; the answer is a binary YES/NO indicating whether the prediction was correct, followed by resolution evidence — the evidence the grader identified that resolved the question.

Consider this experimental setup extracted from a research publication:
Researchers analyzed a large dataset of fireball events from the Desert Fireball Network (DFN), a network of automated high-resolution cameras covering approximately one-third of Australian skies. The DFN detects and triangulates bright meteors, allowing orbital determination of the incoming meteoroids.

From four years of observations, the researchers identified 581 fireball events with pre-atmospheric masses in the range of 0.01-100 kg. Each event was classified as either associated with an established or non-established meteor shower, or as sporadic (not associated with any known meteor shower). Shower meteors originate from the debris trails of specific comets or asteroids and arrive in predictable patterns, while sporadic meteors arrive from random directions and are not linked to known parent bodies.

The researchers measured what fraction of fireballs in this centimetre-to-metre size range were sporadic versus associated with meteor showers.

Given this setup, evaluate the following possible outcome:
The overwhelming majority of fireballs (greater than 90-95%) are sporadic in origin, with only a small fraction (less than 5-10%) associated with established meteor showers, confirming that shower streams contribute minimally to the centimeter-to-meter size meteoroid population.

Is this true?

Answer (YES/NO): YES